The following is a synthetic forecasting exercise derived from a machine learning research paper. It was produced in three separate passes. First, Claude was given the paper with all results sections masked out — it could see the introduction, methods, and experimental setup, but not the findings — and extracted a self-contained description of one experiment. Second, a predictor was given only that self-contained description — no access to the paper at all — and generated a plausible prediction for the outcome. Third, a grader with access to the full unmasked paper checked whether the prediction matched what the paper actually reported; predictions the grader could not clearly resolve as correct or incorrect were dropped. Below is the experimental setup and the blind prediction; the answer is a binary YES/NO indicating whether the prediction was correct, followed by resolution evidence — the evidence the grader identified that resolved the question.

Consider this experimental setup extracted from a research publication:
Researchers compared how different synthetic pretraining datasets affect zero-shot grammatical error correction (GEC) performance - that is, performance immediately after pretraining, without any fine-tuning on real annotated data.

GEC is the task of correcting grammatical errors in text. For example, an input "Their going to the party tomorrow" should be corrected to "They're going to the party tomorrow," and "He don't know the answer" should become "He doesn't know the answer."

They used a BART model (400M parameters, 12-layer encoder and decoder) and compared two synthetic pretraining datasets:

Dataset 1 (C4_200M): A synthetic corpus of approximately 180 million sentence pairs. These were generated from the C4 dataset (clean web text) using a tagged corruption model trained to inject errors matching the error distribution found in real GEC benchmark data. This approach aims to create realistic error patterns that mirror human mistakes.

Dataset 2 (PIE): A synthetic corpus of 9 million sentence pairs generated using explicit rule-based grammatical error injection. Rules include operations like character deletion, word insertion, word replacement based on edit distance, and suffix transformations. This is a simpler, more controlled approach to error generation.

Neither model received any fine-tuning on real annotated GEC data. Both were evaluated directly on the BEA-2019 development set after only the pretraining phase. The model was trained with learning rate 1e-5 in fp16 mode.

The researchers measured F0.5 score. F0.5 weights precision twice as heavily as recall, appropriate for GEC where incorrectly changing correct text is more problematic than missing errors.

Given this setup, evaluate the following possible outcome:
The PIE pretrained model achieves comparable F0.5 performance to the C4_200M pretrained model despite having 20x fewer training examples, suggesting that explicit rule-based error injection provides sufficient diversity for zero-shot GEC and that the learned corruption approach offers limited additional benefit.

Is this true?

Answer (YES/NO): NO